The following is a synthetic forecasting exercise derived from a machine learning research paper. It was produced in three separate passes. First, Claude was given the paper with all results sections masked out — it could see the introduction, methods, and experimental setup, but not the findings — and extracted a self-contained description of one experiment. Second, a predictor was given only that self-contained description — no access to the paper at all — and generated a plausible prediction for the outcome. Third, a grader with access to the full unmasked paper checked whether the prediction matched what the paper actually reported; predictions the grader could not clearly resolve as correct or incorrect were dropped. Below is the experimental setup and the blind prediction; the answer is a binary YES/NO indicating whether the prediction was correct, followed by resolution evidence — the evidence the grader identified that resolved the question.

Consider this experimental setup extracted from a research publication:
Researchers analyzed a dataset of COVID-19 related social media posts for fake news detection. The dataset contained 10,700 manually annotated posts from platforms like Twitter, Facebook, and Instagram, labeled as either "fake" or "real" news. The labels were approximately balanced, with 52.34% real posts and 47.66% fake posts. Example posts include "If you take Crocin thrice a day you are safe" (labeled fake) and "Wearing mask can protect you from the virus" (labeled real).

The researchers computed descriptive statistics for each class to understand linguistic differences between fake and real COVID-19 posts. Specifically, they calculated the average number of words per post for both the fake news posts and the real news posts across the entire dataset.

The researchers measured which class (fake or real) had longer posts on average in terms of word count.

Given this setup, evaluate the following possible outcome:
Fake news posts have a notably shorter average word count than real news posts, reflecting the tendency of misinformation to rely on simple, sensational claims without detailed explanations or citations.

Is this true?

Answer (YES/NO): YES